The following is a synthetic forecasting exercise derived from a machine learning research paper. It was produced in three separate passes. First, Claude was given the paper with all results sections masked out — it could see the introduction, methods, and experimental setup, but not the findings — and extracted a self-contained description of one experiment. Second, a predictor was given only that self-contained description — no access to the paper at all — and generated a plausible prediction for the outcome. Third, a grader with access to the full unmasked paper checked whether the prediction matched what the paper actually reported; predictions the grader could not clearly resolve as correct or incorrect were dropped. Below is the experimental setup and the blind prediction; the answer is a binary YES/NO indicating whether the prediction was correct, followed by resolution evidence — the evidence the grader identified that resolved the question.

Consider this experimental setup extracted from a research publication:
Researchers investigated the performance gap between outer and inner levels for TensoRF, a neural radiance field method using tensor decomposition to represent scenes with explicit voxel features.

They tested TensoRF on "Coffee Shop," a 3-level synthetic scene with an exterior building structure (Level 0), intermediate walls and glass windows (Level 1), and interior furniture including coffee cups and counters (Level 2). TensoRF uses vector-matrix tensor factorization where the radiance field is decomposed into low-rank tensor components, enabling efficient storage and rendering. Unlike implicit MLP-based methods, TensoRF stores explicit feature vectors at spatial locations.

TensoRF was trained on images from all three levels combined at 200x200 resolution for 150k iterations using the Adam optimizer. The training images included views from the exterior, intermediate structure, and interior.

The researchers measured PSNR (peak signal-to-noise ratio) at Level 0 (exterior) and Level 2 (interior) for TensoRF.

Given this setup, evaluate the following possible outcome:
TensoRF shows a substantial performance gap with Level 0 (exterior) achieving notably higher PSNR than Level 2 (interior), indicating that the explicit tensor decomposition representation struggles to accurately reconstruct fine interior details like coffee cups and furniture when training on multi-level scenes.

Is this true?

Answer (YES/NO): YES